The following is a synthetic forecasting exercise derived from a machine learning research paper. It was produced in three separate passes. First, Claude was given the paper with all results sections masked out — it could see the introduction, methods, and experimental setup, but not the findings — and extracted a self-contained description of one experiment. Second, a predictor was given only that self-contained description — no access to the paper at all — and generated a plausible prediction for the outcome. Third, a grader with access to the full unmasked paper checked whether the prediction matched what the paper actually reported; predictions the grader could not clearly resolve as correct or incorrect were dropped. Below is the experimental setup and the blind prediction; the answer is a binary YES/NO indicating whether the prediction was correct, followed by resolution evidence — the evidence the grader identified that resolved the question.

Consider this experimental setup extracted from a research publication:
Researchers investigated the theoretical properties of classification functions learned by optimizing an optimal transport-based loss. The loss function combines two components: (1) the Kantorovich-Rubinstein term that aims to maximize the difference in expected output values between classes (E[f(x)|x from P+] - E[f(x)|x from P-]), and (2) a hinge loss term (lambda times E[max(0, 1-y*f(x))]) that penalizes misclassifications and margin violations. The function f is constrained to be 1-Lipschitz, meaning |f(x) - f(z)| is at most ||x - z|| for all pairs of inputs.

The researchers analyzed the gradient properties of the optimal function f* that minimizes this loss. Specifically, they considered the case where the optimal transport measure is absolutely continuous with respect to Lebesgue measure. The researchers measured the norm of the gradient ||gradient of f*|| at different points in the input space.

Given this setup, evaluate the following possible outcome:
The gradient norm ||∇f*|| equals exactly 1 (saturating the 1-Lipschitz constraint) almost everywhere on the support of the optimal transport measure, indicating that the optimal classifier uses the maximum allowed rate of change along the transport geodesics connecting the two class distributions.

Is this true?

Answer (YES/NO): YES